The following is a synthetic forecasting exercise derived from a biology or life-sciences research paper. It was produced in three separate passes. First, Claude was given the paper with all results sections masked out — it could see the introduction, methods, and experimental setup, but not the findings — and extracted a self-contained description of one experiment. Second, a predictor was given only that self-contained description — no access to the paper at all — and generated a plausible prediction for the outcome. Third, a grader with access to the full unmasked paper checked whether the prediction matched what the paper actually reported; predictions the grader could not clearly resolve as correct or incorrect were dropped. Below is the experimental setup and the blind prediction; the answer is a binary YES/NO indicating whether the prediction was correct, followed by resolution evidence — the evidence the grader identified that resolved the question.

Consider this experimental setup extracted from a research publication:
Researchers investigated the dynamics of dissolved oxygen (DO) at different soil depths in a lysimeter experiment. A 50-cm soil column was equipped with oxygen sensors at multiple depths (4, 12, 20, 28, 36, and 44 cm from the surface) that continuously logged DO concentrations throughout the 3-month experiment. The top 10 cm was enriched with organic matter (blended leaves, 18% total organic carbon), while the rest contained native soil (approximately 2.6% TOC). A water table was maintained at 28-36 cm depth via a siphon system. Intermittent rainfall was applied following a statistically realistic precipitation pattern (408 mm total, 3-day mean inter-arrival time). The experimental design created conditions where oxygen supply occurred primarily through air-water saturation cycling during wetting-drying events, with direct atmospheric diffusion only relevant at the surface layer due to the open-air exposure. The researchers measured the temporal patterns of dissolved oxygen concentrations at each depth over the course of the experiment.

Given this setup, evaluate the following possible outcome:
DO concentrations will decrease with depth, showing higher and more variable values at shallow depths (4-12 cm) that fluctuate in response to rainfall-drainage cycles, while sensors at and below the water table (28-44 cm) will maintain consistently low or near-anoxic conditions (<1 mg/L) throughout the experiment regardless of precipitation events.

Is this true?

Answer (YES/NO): NO